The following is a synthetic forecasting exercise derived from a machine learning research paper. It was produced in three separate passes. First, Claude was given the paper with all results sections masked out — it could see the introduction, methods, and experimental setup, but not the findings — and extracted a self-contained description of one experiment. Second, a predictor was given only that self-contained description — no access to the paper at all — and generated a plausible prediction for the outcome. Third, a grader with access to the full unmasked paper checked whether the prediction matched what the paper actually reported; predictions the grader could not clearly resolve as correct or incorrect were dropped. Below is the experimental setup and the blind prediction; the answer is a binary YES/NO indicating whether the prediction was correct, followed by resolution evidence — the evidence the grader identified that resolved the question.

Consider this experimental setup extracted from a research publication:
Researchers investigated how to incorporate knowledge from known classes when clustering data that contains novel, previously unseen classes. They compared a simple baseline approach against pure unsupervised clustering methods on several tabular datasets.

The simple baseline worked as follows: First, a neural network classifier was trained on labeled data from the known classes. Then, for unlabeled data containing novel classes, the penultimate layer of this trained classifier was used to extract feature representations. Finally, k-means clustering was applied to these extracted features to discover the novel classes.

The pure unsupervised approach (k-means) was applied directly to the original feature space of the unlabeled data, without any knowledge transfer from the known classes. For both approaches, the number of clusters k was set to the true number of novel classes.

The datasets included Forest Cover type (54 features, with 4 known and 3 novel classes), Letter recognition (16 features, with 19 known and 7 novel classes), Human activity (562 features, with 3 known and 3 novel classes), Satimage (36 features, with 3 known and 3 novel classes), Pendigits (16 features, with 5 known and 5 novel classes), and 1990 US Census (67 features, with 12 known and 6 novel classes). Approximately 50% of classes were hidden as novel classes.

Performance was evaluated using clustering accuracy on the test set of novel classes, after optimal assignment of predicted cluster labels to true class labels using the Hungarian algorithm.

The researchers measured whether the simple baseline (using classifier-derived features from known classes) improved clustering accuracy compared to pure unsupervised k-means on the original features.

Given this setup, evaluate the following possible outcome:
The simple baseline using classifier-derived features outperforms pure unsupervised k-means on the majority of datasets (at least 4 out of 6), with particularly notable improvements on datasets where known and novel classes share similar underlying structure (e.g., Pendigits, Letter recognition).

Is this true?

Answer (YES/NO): NO